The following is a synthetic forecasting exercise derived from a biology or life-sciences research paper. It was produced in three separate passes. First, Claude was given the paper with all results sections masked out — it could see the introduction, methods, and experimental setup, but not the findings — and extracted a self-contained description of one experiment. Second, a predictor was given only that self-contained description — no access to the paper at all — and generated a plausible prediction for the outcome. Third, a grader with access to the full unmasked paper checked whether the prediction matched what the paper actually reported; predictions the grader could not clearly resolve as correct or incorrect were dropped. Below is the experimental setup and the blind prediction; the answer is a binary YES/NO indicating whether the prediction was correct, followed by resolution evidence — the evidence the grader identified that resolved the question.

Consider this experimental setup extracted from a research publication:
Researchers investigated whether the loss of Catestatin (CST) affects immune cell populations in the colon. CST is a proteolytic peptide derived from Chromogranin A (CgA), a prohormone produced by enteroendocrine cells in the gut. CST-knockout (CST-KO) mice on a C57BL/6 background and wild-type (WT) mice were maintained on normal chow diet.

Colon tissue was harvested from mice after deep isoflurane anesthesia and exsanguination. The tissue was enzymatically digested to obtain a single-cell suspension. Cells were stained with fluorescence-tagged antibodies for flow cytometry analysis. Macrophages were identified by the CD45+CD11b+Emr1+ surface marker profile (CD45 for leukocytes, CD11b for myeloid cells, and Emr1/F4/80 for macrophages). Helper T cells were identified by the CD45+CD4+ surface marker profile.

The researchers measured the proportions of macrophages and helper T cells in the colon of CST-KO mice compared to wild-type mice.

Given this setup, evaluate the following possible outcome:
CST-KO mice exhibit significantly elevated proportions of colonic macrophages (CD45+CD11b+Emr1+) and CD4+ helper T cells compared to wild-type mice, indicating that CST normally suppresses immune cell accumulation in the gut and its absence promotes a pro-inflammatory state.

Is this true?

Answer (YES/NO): YES